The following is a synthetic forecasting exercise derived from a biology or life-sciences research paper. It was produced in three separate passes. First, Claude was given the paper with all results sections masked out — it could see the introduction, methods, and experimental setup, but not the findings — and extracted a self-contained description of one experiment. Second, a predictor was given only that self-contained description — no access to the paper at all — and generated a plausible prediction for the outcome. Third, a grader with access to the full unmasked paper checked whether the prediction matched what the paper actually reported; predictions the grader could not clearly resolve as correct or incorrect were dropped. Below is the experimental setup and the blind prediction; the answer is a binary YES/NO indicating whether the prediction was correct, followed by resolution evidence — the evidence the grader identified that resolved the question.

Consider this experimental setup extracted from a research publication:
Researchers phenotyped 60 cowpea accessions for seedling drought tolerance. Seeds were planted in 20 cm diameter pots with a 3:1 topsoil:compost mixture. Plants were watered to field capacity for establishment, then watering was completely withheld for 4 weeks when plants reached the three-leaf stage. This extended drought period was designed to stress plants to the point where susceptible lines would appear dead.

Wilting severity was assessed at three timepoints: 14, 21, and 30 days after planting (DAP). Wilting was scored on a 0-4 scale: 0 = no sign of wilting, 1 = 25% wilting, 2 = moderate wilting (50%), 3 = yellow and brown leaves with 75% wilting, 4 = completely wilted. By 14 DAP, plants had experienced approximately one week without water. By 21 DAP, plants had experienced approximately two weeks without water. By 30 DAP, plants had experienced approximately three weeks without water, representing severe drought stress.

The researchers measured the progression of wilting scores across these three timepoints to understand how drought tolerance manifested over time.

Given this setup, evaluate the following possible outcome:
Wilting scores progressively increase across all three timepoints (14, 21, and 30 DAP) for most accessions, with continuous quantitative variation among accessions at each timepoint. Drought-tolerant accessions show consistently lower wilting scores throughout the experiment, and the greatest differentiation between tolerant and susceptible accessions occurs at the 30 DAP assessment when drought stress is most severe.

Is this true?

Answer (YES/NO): NO